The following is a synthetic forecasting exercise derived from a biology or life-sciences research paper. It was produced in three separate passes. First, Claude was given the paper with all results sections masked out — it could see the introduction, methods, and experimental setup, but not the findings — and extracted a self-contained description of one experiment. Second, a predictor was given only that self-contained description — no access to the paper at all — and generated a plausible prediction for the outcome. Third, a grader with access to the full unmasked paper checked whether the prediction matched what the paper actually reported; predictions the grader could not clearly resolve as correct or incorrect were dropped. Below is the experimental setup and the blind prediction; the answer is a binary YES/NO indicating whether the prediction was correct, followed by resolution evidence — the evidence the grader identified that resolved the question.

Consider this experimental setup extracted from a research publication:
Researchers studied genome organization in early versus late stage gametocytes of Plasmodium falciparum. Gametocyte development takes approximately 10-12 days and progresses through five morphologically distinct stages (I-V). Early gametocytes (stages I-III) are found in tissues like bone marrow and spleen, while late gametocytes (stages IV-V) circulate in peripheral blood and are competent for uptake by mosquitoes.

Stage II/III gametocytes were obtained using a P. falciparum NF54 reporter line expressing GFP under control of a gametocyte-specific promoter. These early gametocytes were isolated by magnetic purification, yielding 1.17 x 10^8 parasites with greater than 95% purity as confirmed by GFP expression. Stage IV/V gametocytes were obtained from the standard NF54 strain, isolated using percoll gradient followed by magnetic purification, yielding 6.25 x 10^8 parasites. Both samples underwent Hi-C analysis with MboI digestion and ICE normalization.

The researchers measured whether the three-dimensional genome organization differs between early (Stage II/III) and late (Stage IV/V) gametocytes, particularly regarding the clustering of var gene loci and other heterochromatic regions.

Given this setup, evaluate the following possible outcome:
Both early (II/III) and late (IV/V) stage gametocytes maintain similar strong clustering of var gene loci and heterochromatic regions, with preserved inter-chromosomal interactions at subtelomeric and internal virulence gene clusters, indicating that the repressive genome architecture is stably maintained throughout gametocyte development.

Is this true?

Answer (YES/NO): YES